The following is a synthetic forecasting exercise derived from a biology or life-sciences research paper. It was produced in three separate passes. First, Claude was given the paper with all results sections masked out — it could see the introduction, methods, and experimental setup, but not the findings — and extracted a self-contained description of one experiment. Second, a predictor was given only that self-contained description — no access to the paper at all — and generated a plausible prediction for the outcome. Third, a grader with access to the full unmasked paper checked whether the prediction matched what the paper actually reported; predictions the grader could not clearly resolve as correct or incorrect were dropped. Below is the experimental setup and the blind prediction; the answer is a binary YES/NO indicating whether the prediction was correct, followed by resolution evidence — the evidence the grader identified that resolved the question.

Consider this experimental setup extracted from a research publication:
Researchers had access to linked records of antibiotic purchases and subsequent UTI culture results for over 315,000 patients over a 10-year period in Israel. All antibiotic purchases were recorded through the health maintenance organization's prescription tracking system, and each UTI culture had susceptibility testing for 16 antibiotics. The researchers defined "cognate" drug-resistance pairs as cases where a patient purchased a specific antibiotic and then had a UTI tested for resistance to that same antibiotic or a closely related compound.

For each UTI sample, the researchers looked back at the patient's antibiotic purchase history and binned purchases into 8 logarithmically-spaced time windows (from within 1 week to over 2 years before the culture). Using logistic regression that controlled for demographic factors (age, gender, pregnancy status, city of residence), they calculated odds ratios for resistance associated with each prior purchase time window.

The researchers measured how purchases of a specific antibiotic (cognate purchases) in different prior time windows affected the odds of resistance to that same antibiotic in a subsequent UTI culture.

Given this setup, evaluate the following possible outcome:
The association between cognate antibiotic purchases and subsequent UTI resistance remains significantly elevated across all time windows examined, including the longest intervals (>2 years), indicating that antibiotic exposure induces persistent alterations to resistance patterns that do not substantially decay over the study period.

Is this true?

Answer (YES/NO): NO